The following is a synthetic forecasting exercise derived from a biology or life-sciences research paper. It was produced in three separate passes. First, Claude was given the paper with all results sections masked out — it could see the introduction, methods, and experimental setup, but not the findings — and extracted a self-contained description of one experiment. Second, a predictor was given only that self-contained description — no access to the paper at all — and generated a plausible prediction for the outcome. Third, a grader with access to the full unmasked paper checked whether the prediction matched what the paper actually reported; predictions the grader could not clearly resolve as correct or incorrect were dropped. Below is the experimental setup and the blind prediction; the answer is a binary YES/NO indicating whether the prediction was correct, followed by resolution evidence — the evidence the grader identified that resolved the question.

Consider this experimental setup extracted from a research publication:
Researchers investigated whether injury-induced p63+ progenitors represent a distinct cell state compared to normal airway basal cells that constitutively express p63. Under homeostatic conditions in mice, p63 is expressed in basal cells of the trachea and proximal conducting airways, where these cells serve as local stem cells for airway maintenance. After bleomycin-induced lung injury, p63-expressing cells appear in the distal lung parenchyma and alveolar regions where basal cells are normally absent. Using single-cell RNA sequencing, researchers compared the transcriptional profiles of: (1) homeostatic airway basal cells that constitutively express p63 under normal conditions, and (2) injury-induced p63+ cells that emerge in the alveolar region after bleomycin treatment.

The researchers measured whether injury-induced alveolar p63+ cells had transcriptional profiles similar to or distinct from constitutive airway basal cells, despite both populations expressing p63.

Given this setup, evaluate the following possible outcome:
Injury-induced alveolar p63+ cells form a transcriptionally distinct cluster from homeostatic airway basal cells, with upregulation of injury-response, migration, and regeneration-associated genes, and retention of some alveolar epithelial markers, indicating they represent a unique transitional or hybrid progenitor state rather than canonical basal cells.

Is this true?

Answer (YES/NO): YES